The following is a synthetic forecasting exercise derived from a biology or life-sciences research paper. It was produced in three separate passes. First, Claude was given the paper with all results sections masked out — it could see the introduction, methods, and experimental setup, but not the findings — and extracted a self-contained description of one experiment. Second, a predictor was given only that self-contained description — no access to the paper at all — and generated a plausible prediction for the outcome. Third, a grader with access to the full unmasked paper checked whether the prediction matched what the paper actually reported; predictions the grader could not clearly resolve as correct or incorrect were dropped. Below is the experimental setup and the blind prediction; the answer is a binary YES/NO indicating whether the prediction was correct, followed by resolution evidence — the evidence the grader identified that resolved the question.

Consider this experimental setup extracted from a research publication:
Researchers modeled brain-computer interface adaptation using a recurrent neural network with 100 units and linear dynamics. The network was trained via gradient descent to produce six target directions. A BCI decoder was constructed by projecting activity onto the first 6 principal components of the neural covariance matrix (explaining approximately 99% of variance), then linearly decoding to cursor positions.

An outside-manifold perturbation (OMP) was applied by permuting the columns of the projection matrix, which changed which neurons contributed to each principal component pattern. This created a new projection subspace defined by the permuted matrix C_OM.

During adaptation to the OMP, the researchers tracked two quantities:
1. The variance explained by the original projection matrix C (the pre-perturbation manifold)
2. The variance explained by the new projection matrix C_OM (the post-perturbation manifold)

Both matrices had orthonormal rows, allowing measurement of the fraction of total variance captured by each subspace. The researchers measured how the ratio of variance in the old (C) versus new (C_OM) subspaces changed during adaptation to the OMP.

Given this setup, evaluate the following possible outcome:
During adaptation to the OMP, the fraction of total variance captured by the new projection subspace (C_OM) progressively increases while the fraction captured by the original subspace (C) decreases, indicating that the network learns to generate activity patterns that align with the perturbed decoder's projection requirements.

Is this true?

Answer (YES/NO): NO